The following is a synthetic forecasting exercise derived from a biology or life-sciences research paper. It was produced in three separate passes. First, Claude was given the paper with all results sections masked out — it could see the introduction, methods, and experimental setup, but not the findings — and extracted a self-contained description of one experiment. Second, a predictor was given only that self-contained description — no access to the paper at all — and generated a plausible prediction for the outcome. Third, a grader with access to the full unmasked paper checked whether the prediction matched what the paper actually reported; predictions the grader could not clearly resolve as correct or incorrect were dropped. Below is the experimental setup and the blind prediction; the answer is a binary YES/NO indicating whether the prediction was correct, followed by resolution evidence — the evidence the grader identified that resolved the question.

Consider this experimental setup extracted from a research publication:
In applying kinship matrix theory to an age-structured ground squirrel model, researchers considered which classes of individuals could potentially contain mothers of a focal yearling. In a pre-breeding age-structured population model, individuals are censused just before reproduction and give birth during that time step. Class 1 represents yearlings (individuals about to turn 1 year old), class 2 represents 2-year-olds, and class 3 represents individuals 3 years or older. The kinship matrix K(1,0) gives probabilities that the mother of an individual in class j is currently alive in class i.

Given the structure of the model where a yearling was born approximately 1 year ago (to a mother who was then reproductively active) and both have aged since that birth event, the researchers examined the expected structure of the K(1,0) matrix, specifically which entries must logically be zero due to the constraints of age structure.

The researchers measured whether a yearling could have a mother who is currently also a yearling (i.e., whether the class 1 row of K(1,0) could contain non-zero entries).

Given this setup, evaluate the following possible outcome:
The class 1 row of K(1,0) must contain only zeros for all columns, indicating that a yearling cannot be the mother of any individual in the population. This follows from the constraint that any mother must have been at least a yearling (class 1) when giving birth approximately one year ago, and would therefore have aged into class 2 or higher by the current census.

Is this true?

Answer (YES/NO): YES